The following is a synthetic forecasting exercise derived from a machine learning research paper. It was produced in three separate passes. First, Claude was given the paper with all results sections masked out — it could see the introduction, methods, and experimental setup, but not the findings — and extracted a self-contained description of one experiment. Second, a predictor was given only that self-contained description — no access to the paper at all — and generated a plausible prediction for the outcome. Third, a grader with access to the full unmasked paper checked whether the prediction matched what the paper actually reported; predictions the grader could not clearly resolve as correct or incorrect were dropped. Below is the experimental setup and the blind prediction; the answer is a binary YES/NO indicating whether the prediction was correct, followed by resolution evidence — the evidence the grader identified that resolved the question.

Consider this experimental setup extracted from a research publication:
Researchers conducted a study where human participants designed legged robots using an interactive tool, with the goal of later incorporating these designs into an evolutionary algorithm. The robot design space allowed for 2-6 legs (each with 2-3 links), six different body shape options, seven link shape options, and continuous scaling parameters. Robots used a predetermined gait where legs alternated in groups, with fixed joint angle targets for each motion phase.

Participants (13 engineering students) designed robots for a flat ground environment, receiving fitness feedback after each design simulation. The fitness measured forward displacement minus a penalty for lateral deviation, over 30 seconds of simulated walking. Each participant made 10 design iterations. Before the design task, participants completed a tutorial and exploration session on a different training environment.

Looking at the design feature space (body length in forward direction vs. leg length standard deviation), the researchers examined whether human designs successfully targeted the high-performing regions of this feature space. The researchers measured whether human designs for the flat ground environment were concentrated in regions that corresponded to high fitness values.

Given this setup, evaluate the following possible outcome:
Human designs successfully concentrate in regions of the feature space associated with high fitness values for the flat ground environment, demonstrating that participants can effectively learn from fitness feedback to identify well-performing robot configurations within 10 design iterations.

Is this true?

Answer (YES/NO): YES